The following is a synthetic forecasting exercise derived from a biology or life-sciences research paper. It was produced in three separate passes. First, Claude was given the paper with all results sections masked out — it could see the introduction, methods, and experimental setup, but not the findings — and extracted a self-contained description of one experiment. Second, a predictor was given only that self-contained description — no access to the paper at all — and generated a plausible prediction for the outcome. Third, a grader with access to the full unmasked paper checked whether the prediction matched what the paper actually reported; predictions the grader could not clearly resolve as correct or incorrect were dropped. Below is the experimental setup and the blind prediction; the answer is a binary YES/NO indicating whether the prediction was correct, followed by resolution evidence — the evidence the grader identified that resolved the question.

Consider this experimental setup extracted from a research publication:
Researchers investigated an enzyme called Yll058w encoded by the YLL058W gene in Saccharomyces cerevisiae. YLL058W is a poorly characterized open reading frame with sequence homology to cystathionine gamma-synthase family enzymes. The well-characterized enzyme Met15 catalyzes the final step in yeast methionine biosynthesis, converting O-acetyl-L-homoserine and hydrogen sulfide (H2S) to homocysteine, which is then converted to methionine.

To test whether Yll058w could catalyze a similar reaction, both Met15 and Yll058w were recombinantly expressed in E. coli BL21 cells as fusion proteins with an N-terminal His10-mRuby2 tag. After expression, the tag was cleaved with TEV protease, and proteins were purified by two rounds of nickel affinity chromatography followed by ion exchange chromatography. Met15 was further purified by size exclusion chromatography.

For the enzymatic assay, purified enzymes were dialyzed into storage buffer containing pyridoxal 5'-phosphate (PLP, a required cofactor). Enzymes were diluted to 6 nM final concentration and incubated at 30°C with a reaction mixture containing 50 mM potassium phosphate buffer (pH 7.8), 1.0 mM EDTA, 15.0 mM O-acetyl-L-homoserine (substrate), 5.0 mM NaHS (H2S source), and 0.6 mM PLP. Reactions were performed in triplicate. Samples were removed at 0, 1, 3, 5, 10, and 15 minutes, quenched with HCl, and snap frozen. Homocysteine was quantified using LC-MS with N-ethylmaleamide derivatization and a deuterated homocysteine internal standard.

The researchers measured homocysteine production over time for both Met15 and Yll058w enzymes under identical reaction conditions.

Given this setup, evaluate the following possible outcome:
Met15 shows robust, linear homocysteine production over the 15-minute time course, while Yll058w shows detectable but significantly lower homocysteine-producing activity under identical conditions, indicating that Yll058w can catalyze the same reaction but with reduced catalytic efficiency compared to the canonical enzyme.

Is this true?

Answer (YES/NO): YES